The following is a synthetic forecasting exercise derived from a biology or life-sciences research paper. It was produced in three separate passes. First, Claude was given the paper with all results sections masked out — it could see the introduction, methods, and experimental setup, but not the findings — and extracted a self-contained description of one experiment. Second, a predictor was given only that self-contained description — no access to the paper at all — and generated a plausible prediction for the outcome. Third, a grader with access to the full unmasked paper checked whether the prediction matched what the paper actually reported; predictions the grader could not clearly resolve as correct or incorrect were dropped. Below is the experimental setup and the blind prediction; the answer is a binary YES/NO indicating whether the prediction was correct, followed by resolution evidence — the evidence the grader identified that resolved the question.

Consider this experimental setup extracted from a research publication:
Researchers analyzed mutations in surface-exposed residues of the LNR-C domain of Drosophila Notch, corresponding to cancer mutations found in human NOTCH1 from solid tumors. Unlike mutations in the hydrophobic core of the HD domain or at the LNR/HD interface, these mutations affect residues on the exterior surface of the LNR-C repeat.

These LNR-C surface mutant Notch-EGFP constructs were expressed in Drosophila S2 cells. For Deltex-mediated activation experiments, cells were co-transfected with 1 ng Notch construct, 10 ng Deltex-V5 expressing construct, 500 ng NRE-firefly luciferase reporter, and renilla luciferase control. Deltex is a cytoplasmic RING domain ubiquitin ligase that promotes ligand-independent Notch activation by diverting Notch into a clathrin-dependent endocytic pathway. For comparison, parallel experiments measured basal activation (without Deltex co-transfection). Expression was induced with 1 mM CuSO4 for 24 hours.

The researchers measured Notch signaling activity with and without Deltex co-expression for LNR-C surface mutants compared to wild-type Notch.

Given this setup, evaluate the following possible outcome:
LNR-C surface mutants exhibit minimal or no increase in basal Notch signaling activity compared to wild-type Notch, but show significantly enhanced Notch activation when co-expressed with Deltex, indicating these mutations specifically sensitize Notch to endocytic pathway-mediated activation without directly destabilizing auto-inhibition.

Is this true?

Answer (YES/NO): NO